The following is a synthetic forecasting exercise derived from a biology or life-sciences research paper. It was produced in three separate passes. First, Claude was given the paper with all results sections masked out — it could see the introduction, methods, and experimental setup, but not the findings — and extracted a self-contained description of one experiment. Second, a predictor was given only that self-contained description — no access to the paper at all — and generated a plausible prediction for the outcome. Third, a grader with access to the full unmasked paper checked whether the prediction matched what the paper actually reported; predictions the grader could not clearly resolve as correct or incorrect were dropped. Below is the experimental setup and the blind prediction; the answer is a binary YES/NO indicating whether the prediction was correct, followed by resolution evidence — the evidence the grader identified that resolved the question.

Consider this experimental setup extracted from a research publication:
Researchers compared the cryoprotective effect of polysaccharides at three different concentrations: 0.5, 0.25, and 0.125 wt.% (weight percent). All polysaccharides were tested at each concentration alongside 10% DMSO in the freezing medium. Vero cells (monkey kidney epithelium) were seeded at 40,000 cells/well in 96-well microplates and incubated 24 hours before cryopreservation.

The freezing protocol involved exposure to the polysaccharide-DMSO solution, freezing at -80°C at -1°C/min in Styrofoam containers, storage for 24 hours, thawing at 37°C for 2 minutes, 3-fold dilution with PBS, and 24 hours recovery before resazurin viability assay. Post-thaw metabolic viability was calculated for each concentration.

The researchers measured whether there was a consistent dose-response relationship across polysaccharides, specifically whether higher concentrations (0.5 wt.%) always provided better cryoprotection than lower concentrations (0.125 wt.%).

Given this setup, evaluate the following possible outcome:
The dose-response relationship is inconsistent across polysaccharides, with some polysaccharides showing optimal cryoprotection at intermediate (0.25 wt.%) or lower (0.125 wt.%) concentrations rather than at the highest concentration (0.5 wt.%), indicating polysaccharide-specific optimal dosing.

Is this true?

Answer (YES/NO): YES